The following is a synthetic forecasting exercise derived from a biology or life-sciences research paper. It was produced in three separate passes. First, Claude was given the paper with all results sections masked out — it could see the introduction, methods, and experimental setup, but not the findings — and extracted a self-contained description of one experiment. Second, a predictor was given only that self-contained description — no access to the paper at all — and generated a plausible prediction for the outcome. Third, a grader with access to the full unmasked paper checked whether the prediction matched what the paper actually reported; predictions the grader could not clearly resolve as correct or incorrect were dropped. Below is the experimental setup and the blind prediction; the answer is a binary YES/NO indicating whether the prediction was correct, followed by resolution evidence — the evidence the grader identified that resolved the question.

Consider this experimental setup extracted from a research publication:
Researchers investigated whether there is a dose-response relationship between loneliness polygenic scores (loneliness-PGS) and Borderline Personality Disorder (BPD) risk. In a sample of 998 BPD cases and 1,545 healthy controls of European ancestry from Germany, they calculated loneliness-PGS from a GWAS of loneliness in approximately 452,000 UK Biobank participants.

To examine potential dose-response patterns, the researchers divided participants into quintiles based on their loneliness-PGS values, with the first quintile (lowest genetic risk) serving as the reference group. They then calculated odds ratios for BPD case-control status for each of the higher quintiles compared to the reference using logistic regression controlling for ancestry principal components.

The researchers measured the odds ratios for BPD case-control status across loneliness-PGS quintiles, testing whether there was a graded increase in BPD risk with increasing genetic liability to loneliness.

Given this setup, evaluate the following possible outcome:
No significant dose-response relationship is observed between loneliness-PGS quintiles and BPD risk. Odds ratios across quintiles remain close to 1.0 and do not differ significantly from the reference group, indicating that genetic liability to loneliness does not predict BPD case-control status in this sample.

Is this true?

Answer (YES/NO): NO